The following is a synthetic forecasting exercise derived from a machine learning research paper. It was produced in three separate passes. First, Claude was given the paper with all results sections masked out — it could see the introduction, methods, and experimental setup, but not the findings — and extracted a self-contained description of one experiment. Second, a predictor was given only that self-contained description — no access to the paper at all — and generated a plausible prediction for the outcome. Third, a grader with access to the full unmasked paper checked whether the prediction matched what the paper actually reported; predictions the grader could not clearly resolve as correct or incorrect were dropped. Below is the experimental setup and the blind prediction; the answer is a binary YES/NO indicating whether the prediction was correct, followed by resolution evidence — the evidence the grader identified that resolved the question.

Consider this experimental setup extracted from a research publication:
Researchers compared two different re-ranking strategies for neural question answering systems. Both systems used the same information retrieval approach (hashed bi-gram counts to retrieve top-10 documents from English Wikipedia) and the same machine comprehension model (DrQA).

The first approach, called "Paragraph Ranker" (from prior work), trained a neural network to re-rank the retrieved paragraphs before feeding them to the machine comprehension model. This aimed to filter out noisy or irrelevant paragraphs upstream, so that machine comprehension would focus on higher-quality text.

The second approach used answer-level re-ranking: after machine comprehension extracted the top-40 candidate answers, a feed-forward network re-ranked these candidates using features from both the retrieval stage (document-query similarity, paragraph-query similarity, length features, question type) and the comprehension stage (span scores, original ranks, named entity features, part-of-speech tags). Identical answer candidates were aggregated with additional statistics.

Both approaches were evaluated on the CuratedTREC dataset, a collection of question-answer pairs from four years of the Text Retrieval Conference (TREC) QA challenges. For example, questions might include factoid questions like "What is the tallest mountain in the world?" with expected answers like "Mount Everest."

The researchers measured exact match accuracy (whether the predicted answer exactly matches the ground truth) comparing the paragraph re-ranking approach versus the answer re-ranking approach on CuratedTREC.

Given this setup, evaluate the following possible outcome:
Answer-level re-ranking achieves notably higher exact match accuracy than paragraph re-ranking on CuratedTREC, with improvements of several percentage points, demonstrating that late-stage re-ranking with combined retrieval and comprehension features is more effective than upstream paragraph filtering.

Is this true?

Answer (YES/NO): NO